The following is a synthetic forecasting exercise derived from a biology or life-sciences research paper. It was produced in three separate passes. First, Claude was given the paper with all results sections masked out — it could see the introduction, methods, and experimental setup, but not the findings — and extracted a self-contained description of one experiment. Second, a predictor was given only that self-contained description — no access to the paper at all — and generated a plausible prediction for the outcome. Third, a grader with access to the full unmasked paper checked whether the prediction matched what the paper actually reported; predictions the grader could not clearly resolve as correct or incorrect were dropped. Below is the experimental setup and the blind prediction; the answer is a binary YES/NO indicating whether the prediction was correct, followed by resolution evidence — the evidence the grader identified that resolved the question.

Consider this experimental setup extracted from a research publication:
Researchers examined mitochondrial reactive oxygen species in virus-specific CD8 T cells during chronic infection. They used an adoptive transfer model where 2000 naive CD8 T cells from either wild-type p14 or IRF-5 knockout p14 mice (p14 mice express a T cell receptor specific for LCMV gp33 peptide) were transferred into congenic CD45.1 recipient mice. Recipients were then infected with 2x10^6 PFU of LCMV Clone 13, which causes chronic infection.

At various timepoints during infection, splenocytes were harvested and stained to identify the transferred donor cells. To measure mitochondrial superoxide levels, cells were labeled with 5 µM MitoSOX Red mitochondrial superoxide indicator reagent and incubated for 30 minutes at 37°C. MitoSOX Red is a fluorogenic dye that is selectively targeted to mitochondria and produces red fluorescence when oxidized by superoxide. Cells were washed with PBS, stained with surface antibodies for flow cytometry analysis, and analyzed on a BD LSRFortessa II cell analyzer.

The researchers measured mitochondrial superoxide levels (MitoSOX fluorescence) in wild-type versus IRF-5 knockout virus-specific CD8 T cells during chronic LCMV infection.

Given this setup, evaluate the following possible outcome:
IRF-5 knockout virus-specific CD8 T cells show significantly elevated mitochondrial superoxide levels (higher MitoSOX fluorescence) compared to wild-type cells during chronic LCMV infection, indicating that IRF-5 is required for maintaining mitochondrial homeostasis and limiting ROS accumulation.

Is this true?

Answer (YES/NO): NO